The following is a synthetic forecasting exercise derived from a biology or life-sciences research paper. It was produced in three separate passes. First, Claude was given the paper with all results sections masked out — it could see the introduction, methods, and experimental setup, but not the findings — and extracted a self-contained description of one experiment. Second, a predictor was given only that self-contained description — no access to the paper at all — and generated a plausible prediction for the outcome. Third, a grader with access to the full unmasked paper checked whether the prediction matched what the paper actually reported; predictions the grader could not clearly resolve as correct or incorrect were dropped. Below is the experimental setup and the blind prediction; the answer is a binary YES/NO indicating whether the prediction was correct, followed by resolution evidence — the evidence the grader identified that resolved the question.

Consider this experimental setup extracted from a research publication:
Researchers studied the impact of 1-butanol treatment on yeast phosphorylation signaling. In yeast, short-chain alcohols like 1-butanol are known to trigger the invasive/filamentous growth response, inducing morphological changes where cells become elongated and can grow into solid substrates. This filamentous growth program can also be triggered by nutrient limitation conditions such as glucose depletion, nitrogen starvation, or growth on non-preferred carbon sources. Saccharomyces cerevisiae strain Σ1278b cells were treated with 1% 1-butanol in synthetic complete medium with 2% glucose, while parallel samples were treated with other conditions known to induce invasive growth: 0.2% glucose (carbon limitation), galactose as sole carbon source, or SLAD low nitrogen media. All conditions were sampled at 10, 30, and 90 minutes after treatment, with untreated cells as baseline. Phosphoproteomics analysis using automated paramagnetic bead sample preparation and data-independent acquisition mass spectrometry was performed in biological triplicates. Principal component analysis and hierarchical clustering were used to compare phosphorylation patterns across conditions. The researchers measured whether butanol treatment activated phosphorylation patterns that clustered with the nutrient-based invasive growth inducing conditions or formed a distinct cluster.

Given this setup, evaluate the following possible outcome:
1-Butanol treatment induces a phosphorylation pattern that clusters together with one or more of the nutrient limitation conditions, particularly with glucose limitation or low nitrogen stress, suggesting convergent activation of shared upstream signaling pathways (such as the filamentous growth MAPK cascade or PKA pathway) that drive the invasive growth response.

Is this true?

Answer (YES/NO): NO